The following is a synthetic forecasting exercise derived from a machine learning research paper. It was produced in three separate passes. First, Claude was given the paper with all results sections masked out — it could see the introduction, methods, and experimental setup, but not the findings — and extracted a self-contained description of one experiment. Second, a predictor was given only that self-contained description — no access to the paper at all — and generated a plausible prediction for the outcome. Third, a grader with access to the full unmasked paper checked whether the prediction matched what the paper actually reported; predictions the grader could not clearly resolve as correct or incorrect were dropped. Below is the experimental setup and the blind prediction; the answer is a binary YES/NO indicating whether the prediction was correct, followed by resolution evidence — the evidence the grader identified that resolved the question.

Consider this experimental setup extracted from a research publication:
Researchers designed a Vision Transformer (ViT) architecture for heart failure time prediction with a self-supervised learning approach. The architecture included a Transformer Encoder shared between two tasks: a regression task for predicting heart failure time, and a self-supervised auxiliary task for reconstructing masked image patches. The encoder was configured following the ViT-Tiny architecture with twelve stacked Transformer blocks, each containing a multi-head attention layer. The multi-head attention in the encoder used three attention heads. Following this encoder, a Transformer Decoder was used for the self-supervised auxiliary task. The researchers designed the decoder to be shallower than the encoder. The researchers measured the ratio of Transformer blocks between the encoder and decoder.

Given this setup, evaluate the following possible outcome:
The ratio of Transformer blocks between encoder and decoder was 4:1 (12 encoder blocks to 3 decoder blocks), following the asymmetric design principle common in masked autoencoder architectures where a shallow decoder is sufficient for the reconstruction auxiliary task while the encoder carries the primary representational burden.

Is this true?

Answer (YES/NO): NO